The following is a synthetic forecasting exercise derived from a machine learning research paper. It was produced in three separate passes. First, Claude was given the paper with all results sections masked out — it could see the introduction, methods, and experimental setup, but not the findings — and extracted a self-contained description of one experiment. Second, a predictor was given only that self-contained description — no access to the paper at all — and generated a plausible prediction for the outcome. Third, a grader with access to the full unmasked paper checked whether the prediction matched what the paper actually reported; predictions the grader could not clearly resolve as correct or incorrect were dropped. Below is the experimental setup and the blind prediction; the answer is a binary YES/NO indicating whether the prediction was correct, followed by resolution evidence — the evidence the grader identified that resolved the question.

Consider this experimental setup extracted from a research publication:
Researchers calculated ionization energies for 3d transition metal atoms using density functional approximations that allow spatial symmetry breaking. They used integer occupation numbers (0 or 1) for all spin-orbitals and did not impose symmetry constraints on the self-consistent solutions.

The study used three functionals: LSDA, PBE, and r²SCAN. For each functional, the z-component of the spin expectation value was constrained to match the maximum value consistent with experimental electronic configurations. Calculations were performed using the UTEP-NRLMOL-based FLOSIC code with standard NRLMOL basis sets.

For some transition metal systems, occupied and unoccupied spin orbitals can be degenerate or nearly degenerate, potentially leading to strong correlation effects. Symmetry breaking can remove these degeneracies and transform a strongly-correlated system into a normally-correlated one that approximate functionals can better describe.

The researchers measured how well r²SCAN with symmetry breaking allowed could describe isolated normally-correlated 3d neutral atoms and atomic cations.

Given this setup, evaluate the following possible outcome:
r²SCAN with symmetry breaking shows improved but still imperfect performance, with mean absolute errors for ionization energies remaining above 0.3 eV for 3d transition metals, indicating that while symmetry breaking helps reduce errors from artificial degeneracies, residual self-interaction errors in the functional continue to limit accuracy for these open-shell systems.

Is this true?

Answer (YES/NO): YES